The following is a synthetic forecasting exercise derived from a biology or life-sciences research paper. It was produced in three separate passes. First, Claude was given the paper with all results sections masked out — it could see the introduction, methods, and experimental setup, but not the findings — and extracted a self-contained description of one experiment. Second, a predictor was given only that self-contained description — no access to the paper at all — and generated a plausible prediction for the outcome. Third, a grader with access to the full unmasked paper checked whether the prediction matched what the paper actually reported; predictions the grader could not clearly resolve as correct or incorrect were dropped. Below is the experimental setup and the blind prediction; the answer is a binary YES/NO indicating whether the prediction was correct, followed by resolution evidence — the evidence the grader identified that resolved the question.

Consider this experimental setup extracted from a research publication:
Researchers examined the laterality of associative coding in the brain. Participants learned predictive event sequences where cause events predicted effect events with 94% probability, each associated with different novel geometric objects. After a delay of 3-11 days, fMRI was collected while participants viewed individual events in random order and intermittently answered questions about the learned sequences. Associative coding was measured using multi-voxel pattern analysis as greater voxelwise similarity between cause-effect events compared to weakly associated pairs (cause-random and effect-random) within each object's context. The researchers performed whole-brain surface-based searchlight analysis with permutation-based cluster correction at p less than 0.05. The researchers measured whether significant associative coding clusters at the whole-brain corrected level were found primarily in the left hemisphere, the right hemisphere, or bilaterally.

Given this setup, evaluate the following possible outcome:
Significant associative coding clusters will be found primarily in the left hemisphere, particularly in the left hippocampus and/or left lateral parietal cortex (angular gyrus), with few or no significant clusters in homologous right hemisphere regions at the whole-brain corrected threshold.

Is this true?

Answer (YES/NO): NO